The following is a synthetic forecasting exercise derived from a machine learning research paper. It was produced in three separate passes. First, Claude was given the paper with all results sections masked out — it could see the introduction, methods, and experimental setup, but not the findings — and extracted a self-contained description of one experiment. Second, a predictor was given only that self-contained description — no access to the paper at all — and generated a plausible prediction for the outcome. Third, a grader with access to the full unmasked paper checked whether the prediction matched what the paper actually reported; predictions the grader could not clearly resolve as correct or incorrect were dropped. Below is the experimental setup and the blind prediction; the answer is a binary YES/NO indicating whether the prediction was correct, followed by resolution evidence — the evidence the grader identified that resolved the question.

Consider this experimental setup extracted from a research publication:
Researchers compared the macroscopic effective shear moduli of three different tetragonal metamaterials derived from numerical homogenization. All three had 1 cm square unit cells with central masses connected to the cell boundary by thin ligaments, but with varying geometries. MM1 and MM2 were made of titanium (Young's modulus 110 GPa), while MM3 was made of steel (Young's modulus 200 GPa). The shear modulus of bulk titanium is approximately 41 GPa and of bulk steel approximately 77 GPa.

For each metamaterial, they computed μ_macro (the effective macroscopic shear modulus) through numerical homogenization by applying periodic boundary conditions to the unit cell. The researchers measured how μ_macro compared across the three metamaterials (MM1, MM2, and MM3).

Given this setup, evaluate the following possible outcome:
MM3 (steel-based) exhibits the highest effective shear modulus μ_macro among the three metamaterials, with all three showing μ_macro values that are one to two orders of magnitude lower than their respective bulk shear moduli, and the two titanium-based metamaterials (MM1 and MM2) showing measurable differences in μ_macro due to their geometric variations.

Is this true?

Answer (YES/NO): YES